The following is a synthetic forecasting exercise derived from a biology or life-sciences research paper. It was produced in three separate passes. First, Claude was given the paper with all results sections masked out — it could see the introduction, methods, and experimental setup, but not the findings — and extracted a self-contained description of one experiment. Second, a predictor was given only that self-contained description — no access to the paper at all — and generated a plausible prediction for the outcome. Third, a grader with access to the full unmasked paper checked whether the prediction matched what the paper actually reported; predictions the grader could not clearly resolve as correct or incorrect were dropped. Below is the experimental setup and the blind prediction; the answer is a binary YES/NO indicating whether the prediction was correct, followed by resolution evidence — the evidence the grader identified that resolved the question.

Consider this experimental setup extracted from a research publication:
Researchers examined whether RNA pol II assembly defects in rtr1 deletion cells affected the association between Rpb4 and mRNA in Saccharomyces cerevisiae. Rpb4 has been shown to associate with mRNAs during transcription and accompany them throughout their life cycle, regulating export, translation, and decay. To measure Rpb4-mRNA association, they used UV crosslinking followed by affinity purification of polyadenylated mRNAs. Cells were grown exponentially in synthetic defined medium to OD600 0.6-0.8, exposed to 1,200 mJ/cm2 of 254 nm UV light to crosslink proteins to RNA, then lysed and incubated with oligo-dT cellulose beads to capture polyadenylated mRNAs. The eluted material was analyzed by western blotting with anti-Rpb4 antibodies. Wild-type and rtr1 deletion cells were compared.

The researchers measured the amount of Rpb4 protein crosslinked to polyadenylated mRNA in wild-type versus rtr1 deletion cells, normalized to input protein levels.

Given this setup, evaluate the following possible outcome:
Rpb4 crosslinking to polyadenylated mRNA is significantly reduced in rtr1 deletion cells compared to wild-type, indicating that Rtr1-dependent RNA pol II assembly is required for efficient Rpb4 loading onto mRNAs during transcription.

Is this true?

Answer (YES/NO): YES